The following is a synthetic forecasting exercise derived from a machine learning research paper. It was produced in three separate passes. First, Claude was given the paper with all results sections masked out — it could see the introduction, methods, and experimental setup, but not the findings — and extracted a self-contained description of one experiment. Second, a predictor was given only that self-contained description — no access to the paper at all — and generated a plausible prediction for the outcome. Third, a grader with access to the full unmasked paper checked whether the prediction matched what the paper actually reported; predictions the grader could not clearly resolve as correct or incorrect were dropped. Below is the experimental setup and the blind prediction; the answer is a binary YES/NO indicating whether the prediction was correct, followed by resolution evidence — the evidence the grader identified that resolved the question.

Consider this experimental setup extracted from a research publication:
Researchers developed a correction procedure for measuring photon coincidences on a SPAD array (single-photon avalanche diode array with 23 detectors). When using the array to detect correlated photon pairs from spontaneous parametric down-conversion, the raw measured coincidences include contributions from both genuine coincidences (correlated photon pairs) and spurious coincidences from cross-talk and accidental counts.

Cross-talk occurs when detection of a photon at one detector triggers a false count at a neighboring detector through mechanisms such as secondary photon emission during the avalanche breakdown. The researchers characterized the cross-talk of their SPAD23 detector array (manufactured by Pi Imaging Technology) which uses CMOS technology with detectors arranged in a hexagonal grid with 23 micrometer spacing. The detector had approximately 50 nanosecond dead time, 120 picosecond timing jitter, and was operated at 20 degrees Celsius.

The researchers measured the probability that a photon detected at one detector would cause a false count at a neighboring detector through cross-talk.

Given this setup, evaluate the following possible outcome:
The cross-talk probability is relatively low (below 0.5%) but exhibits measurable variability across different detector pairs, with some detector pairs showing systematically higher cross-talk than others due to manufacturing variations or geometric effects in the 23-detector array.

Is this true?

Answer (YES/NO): YES